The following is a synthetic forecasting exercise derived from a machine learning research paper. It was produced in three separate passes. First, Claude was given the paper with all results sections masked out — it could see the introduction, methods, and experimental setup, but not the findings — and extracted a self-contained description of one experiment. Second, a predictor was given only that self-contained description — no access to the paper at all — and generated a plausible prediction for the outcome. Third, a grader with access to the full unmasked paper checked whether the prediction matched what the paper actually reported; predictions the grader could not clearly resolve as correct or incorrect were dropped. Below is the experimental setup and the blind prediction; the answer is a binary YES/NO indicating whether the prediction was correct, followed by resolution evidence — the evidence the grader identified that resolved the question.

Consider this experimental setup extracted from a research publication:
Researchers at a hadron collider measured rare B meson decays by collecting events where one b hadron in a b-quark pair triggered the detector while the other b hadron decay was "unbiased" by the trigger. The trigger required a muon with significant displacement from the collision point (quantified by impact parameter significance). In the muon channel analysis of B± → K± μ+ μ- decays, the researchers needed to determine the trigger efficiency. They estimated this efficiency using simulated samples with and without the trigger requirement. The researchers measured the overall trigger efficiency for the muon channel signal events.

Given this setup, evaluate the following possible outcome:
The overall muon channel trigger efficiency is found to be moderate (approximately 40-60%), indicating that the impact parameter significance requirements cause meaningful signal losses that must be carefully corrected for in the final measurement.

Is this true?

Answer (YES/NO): NO